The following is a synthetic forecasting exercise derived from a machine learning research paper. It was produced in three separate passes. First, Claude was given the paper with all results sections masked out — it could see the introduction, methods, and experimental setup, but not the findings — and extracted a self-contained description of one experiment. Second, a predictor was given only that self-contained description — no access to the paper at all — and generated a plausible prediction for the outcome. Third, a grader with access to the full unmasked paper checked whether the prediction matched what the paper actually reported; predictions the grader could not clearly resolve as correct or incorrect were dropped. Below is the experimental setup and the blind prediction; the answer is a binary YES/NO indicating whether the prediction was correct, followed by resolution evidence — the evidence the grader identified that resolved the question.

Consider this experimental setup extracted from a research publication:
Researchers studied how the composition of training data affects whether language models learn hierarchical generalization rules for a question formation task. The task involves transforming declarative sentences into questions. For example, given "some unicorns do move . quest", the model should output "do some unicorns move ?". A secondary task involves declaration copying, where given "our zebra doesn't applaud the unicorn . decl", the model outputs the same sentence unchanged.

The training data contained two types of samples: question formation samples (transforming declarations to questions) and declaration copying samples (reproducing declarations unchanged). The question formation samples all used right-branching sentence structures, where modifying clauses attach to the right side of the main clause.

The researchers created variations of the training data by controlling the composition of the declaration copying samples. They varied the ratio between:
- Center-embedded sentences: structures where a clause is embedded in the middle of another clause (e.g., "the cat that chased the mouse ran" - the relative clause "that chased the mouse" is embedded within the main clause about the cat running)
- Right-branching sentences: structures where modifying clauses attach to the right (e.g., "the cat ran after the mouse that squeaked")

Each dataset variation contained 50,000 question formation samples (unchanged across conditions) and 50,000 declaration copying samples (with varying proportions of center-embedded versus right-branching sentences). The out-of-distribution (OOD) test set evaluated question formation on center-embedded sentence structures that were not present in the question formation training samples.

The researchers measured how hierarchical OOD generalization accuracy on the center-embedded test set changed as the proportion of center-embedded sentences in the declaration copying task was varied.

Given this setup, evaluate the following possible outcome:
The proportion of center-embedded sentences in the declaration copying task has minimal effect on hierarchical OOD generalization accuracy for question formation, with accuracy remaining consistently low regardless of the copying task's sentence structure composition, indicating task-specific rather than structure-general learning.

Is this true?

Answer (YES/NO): NO